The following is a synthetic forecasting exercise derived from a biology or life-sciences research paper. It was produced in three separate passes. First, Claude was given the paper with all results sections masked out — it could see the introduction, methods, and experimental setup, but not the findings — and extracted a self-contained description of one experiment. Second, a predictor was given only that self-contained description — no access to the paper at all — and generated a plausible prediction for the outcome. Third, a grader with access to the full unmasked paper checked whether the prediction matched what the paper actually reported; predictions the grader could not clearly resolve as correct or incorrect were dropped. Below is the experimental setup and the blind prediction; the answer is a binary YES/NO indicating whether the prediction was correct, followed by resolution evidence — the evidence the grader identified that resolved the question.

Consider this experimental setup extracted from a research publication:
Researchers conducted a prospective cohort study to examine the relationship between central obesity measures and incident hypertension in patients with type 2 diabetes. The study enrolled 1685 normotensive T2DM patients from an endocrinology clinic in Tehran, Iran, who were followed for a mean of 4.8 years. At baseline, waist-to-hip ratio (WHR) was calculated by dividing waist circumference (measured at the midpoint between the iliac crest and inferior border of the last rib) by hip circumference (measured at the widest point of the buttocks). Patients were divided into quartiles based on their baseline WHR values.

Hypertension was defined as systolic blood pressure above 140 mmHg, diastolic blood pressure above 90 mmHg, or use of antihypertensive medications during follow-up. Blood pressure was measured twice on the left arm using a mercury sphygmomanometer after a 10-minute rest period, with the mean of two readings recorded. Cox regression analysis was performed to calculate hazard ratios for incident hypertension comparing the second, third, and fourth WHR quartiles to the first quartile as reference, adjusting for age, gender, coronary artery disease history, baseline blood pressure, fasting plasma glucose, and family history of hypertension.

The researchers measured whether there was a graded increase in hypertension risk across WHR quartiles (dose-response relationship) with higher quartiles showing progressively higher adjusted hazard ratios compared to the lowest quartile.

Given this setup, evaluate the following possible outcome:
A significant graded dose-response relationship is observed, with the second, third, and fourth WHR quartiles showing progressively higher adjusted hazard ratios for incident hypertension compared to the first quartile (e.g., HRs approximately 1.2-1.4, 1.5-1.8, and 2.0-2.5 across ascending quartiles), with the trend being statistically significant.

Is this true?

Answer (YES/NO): NO